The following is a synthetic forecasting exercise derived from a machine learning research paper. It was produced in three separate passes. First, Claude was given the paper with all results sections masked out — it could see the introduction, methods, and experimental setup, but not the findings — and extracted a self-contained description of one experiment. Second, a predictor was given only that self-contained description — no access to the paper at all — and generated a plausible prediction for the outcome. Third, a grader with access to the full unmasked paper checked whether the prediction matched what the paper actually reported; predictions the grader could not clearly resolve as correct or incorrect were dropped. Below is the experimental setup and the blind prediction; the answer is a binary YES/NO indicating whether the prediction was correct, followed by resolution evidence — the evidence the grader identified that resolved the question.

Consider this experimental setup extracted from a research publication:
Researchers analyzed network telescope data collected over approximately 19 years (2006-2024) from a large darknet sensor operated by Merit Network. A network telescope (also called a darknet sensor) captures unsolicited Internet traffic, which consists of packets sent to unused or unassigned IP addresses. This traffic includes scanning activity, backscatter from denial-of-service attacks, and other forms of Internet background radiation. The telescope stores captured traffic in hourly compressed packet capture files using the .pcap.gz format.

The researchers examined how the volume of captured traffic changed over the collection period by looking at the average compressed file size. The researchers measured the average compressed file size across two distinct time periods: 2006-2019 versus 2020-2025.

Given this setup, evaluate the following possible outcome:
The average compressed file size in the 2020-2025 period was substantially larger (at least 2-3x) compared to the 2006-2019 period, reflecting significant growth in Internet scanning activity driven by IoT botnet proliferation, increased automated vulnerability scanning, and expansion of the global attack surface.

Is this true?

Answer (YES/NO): YES